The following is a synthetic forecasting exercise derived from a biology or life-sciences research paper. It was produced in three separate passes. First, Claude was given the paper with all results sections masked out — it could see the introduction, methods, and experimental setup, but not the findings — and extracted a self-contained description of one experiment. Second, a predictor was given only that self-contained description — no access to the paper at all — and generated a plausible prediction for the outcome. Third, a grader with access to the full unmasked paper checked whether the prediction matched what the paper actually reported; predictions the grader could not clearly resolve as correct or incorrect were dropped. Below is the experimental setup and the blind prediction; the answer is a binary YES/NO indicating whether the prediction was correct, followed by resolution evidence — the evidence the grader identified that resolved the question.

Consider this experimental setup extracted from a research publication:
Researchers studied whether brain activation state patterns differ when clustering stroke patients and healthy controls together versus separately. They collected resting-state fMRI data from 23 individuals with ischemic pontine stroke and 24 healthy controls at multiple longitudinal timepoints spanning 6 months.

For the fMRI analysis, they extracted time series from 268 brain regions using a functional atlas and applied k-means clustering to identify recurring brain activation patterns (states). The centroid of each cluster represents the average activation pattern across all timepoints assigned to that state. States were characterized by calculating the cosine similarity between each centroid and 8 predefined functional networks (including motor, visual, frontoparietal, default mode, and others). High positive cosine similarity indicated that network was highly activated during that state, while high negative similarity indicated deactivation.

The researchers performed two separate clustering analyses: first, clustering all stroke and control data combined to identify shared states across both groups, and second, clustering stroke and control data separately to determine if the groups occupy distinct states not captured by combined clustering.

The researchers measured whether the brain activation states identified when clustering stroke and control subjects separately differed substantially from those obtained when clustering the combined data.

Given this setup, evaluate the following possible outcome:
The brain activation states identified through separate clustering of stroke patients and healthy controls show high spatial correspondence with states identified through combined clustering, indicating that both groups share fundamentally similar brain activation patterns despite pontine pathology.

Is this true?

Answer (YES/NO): YES